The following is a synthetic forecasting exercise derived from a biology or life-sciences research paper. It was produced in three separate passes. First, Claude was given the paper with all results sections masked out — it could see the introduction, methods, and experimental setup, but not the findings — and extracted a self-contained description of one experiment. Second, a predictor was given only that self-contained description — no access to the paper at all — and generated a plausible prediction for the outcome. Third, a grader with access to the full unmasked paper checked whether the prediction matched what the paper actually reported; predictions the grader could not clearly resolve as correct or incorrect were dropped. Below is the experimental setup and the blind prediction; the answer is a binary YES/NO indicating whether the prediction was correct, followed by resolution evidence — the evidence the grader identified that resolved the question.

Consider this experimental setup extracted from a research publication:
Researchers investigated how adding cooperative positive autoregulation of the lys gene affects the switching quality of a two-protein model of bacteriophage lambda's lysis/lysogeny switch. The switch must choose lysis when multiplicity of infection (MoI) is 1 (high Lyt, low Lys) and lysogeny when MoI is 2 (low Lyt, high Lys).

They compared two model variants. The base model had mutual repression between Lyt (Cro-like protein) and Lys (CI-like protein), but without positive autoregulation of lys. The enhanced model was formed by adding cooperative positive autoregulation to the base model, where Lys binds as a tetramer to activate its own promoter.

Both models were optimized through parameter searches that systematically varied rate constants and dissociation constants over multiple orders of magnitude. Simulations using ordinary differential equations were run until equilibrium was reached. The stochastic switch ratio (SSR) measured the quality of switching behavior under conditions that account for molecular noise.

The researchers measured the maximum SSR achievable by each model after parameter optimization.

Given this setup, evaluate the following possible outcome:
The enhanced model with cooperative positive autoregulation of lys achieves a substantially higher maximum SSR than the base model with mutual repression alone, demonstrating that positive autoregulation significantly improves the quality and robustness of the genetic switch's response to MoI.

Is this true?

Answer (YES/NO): YES